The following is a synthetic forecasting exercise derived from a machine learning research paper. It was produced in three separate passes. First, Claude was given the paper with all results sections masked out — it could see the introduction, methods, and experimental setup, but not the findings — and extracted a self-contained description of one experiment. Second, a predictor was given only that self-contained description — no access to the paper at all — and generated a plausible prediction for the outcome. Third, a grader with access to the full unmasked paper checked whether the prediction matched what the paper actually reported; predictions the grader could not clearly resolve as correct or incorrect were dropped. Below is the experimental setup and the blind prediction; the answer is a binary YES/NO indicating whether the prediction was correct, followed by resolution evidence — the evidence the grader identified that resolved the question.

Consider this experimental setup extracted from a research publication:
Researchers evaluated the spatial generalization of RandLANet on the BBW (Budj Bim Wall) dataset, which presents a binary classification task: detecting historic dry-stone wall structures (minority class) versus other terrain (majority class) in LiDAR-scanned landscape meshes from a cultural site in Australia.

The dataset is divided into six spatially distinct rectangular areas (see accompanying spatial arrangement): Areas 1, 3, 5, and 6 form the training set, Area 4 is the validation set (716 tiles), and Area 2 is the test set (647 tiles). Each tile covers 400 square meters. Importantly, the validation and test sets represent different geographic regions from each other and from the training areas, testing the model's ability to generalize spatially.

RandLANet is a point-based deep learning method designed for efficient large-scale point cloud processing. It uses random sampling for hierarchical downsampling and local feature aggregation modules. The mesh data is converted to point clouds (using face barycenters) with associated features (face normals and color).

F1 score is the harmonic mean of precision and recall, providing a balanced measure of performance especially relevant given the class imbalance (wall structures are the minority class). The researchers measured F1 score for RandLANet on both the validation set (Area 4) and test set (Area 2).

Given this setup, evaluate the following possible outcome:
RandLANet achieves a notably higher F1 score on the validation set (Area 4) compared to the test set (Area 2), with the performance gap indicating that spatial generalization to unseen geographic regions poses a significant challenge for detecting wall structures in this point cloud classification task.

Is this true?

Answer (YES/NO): NO